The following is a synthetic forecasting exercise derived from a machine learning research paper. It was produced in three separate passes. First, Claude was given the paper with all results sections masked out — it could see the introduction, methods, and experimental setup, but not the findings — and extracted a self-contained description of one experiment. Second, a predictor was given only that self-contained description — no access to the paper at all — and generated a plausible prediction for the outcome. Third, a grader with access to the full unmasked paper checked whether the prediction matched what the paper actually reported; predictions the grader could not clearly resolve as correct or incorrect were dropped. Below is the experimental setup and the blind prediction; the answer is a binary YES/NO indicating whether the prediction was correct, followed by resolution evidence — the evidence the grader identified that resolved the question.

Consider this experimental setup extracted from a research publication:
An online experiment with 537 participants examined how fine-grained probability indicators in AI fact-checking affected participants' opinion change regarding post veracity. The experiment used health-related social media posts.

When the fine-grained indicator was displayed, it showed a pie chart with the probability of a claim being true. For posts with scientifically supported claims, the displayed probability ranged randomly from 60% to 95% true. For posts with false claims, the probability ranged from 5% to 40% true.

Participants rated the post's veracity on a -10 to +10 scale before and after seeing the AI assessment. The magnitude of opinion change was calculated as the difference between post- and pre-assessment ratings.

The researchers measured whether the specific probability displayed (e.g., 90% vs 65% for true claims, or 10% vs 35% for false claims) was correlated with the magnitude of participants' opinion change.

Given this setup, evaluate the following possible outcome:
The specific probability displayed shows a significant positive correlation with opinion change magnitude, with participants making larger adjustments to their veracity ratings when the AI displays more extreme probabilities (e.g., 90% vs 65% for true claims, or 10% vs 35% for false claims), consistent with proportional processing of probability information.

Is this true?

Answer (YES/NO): NO